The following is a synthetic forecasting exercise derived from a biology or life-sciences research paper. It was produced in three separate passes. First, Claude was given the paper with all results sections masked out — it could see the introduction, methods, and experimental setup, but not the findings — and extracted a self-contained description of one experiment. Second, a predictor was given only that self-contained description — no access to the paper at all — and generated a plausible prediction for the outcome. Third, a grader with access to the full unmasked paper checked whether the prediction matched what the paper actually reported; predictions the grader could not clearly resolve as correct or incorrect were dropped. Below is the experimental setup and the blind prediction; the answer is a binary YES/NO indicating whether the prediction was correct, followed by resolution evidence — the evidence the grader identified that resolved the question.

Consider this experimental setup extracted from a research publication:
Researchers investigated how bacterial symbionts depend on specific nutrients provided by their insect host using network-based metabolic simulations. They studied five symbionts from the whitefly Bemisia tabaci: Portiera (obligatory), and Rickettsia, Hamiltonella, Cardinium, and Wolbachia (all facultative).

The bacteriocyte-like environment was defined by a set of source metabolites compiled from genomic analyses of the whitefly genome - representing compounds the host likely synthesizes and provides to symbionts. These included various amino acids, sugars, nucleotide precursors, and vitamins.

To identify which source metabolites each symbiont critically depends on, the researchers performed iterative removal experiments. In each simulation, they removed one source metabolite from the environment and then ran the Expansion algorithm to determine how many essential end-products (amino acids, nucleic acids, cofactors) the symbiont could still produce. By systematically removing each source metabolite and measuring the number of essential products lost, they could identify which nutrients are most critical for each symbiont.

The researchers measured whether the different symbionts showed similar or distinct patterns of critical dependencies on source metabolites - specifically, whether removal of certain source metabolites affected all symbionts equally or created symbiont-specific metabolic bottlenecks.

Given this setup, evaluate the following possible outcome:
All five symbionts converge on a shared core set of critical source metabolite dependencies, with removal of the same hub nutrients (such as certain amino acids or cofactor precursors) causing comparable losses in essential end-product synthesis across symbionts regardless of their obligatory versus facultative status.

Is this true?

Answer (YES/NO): NO